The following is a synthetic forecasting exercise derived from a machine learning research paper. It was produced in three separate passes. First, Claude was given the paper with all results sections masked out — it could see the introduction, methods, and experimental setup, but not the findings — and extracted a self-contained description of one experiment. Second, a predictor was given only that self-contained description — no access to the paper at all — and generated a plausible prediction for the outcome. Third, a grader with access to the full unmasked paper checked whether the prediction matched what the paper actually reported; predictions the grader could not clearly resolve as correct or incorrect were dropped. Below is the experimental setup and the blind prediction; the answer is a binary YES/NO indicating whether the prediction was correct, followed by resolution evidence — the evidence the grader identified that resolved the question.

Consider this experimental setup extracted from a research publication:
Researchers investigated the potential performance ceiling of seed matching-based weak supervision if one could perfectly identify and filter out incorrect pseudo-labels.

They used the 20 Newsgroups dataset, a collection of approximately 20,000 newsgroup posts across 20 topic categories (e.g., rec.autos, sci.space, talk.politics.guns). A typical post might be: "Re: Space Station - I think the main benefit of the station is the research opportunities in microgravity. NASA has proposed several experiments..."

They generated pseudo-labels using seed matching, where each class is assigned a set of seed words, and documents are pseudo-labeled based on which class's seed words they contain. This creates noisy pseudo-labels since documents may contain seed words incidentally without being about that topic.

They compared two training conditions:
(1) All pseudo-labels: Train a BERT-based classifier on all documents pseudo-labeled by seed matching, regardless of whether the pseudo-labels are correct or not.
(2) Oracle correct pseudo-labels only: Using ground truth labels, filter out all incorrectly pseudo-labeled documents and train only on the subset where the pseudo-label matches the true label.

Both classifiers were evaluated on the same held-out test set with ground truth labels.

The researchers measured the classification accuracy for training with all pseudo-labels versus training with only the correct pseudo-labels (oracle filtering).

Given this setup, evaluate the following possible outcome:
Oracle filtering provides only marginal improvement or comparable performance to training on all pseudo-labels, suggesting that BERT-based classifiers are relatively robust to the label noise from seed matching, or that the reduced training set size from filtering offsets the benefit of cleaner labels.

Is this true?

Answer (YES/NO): NO